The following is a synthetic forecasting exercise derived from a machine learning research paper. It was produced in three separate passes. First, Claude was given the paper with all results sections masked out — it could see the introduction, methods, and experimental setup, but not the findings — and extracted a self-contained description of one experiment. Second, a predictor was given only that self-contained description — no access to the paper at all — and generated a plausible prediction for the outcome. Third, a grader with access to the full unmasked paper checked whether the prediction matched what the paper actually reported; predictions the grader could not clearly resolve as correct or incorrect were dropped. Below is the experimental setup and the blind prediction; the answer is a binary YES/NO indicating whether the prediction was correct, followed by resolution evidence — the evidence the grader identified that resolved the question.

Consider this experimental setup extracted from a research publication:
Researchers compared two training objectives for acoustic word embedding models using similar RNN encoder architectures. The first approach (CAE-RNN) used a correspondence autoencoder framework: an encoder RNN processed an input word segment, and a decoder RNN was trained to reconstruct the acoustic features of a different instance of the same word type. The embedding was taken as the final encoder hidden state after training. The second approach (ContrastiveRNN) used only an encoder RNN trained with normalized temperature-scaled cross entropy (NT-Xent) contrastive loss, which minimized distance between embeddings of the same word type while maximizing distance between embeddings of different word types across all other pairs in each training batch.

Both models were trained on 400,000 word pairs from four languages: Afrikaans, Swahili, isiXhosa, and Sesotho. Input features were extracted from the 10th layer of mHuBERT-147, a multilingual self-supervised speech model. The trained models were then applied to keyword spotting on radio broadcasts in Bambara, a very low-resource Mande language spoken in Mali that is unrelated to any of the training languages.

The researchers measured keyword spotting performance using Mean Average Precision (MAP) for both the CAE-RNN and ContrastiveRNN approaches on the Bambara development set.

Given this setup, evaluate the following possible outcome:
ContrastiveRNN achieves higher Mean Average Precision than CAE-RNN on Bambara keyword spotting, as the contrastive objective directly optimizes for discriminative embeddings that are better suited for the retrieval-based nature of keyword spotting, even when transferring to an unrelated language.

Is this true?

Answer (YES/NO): YES